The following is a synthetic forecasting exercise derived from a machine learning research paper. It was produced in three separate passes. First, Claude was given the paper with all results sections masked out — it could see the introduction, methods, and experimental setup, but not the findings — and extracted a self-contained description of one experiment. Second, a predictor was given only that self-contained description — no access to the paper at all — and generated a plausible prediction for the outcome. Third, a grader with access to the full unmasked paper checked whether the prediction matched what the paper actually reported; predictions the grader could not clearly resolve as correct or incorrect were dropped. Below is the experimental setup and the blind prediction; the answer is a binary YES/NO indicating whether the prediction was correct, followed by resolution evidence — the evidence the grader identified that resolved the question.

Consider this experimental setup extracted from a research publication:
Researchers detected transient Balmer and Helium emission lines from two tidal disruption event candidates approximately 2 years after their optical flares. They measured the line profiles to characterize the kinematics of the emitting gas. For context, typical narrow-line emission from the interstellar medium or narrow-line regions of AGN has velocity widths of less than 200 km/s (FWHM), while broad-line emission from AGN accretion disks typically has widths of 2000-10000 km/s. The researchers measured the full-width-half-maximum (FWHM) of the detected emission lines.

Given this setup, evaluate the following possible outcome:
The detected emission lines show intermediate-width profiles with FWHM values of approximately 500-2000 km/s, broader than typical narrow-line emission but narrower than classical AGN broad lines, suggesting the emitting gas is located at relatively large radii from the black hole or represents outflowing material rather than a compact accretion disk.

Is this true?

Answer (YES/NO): YES